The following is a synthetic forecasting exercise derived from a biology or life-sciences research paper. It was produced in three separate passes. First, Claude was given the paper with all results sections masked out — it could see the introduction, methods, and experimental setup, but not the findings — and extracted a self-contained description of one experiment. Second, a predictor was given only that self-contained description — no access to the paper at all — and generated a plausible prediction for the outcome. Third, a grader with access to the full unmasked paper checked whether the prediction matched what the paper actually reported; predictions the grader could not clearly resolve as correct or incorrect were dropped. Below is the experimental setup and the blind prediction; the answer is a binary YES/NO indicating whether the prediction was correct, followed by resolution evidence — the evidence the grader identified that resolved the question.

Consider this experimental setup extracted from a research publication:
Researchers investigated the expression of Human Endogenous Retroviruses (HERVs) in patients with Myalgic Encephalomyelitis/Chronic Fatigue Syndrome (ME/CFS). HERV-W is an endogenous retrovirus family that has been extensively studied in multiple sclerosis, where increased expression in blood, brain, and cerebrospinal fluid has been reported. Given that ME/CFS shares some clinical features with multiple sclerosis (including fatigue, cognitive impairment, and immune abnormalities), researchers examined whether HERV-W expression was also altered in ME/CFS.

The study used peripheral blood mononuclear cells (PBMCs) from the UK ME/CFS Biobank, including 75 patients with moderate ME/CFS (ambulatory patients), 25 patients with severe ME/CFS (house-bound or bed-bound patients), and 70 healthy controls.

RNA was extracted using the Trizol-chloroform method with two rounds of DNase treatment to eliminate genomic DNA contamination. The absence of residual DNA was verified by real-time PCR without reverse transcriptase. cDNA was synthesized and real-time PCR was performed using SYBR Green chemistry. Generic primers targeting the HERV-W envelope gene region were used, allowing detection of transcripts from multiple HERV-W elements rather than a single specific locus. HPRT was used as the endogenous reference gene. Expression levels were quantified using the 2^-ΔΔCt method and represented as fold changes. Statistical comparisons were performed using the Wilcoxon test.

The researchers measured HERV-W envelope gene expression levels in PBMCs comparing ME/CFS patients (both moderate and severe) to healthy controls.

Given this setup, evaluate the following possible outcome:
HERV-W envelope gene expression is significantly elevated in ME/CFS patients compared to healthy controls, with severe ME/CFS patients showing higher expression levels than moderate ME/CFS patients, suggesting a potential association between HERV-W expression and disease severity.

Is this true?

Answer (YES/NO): NO